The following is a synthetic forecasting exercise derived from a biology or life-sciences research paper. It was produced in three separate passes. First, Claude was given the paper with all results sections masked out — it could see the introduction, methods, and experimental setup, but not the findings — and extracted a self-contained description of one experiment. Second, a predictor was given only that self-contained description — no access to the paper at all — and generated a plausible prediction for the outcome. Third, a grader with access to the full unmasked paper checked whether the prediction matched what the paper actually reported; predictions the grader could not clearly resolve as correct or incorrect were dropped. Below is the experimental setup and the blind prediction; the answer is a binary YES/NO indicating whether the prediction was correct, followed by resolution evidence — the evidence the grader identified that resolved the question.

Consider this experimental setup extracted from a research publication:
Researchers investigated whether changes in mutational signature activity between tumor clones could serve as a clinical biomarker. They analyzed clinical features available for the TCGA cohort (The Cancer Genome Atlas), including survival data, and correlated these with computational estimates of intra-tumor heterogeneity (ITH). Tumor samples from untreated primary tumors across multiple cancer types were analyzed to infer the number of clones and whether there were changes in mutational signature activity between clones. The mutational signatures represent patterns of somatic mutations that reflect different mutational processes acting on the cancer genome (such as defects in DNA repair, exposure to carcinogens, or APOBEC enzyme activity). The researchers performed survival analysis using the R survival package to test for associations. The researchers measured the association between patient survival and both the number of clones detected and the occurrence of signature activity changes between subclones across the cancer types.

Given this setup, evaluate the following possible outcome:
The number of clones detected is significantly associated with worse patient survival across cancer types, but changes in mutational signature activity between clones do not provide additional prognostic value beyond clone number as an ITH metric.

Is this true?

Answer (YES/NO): NO